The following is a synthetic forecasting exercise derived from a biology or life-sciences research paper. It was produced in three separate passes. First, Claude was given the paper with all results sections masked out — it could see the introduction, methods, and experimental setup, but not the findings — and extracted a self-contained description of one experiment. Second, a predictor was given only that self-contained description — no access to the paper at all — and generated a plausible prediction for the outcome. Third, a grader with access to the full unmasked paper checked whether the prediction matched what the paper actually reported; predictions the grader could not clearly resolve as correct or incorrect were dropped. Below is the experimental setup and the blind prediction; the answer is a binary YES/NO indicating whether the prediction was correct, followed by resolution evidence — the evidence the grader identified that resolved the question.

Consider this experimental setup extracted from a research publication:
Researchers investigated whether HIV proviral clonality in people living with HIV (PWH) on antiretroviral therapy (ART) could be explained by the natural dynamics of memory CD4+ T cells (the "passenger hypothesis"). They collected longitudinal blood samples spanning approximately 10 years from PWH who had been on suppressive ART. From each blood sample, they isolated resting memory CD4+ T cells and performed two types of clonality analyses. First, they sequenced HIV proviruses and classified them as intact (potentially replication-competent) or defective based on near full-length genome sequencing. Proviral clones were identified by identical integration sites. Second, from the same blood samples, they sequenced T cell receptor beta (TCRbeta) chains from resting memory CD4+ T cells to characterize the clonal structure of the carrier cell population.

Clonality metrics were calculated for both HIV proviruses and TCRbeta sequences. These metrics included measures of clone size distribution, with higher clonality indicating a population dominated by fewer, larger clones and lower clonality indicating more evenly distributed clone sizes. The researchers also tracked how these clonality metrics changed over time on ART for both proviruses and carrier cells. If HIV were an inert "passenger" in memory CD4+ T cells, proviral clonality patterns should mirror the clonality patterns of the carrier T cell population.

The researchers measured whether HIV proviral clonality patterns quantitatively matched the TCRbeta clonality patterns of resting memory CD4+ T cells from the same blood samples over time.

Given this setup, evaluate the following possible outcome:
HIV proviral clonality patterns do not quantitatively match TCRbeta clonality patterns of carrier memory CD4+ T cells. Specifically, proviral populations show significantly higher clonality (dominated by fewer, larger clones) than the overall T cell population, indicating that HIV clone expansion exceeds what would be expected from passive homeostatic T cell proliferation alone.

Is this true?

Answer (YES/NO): NO